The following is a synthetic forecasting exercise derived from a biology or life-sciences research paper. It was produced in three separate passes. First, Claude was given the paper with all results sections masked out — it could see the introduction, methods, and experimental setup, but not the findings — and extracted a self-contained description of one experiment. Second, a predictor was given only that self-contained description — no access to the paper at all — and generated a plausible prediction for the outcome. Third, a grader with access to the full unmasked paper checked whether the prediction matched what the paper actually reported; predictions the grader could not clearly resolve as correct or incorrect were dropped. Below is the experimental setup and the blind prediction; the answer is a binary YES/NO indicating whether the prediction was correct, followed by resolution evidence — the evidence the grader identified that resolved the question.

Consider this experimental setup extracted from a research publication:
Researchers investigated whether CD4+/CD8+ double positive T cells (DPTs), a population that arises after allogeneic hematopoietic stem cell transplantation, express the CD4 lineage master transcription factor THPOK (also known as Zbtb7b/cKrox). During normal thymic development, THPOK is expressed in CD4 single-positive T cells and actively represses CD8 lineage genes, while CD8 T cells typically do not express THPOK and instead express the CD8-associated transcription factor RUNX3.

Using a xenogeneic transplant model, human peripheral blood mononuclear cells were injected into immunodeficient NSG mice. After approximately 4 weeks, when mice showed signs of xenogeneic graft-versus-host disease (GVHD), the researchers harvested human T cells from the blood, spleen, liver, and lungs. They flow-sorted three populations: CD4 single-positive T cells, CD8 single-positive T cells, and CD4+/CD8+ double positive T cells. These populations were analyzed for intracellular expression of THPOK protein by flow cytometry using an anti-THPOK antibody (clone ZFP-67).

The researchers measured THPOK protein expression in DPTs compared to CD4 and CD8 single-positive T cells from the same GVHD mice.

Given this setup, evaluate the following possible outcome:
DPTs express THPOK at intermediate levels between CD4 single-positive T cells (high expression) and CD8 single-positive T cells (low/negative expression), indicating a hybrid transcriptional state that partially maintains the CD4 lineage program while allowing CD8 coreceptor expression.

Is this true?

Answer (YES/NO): YES